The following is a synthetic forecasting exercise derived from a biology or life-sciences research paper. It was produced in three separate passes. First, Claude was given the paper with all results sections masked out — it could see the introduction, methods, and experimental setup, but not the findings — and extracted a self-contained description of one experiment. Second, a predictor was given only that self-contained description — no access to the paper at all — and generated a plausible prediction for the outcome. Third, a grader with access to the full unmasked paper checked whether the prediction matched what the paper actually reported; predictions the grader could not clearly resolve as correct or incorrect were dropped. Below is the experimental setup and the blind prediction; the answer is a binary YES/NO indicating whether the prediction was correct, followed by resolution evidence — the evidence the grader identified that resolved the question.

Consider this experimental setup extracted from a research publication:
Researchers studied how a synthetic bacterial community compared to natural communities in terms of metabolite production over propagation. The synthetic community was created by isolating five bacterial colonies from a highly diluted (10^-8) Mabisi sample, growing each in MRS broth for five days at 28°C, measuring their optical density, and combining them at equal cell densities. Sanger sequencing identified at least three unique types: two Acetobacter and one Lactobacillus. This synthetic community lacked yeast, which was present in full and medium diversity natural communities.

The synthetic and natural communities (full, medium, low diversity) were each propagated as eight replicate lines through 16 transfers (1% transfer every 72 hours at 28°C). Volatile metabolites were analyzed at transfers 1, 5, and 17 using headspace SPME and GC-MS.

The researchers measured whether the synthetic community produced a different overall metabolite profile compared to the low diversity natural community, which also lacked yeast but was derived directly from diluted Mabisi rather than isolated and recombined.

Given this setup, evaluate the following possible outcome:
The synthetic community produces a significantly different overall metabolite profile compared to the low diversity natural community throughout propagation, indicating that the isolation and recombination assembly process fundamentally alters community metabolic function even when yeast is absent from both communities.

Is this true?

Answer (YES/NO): NO